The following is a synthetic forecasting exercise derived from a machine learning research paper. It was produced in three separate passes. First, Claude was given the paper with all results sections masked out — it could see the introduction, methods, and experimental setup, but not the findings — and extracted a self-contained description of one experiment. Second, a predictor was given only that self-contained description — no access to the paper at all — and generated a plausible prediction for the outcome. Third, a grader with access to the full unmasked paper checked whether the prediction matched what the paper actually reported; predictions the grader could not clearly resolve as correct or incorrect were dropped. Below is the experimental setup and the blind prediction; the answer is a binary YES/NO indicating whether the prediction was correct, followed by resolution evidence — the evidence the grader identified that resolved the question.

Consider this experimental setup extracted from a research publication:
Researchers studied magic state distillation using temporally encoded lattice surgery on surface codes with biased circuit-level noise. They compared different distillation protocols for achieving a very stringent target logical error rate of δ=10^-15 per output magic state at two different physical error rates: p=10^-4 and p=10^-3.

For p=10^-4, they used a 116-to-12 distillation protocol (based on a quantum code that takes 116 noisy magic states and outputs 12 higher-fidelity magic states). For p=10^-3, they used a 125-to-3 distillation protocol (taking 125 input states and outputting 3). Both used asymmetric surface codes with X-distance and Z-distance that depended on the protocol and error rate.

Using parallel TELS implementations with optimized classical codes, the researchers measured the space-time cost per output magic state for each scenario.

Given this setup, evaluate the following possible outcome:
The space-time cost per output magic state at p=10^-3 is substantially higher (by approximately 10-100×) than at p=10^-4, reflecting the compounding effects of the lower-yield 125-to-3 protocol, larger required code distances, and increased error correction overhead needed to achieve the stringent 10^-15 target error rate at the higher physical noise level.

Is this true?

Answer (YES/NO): YES